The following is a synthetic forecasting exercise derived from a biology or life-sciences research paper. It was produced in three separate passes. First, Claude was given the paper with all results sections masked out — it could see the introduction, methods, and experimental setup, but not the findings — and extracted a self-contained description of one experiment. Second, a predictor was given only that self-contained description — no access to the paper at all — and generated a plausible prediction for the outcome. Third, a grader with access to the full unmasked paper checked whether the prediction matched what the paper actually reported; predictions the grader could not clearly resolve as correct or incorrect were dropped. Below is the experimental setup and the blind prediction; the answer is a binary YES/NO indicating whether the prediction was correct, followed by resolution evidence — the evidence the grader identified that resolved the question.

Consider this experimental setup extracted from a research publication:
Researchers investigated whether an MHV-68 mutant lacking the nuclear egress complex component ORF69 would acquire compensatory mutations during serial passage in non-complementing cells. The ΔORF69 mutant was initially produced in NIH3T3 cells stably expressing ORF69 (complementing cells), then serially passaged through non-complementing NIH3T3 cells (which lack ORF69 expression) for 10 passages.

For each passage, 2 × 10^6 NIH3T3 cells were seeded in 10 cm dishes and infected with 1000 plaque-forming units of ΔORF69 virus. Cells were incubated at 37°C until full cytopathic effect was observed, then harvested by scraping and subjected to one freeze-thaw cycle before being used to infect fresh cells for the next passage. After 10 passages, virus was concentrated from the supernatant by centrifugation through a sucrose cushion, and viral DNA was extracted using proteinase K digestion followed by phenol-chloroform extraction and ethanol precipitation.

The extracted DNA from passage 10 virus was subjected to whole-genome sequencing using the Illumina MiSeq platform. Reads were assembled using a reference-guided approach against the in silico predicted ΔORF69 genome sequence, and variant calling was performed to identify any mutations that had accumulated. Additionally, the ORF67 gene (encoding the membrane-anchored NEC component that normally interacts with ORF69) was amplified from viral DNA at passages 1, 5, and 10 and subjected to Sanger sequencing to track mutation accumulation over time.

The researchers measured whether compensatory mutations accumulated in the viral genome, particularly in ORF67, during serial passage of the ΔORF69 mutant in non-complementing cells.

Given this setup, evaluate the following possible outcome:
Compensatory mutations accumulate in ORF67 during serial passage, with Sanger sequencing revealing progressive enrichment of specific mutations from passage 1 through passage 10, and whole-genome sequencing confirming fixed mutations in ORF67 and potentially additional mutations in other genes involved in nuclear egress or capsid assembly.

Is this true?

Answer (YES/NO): NO